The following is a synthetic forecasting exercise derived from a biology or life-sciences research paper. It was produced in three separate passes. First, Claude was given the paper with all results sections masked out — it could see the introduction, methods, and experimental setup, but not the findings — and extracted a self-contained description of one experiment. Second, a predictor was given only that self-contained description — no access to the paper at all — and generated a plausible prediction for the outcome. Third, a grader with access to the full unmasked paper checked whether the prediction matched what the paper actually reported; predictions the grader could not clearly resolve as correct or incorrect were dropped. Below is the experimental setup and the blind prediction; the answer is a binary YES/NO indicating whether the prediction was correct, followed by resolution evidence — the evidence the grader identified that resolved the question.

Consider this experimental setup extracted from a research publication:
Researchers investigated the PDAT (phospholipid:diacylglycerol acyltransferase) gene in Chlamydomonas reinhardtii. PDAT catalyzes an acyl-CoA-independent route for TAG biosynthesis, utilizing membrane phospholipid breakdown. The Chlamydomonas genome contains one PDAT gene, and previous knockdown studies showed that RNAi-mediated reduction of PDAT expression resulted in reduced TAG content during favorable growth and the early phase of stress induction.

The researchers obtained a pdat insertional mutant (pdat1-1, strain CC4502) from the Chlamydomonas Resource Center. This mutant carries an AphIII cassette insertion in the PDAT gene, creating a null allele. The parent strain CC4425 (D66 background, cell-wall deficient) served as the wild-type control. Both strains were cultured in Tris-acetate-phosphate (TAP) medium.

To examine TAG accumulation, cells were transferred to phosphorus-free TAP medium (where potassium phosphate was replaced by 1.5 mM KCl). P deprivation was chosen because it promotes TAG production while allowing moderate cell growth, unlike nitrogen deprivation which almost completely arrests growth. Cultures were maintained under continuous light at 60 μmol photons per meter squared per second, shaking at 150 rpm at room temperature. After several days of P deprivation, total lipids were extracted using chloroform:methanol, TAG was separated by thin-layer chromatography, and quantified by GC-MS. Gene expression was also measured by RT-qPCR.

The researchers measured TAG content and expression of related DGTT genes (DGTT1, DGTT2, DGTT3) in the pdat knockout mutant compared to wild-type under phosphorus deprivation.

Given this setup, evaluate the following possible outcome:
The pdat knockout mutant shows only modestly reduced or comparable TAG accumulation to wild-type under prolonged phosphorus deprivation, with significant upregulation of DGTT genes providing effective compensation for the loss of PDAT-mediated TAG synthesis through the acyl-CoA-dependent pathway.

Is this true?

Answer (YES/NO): NO